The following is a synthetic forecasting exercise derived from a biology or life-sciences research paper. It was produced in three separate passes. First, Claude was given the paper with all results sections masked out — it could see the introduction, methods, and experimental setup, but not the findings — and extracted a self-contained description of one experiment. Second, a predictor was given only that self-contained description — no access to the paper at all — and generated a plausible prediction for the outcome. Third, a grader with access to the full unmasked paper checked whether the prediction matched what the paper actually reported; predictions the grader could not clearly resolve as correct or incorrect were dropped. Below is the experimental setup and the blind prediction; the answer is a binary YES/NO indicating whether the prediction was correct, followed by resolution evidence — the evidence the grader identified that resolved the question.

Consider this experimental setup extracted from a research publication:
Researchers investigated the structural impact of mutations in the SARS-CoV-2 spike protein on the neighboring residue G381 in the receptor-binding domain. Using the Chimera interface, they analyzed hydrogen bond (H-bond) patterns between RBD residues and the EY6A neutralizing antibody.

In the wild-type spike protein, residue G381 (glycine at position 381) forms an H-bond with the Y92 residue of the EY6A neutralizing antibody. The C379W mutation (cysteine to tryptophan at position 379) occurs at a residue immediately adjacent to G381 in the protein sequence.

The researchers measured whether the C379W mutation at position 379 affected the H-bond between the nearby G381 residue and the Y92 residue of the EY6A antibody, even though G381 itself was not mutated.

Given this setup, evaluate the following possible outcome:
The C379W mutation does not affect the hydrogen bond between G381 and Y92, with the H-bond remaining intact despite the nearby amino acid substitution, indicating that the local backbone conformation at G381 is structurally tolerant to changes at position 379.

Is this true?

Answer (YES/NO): NO